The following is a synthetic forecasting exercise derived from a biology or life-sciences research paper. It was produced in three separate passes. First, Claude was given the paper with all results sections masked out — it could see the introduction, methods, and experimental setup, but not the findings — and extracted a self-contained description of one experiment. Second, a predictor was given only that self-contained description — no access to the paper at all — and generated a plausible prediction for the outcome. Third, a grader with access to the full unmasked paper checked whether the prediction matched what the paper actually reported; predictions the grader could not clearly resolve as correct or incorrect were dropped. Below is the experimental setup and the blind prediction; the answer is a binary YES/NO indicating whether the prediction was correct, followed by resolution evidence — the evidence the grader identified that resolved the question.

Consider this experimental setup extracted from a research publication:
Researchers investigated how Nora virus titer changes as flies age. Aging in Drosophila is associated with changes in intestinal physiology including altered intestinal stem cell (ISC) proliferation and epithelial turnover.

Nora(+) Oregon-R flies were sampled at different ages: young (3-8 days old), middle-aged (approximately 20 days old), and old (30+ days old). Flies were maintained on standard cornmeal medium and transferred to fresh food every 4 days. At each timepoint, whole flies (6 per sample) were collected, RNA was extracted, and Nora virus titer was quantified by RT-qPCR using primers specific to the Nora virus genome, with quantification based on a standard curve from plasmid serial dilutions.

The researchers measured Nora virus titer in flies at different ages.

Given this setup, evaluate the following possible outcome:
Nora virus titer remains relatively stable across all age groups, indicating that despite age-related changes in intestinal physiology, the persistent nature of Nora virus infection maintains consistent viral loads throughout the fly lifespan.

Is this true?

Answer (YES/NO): NO